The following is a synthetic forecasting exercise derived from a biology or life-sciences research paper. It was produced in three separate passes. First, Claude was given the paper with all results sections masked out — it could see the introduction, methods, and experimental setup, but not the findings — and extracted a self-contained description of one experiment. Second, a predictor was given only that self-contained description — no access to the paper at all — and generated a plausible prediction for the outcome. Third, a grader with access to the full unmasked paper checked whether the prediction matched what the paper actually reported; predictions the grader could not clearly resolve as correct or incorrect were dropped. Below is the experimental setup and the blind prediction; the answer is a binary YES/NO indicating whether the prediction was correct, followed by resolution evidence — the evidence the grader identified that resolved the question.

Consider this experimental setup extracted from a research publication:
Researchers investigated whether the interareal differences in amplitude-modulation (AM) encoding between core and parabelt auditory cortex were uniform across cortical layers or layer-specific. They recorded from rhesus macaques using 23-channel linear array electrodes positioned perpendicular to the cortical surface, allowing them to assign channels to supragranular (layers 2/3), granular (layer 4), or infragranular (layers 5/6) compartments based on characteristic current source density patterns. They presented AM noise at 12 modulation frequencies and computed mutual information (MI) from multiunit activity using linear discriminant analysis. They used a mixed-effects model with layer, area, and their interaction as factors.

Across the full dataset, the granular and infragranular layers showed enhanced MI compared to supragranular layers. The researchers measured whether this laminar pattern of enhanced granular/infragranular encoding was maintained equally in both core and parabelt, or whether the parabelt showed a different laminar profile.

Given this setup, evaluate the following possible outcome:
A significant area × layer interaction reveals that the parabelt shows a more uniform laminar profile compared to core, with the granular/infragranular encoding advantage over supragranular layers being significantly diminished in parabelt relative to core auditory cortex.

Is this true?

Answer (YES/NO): YES